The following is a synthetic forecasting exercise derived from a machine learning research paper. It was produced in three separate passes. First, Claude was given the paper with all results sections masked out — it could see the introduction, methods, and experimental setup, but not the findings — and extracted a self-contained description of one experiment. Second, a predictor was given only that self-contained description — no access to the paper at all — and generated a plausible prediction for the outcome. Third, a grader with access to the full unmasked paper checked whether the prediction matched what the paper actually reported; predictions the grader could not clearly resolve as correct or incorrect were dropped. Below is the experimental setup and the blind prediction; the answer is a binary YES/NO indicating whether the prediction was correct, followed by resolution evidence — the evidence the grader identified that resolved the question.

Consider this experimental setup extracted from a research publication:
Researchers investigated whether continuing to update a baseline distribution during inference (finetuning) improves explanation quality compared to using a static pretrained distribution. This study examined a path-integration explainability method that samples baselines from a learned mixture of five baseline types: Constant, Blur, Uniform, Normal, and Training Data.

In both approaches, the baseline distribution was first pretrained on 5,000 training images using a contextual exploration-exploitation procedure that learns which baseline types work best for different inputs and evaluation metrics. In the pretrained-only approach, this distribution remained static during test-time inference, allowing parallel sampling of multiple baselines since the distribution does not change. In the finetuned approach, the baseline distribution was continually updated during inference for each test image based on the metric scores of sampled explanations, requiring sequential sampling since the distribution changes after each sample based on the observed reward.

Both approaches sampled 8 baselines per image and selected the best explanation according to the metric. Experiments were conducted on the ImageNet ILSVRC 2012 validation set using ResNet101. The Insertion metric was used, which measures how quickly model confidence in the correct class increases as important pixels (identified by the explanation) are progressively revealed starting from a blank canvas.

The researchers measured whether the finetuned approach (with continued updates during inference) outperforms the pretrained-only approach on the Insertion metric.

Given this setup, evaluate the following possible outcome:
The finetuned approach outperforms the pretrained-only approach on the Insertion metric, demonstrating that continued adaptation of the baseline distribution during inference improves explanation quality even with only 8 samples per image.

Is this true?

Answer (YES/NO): YES